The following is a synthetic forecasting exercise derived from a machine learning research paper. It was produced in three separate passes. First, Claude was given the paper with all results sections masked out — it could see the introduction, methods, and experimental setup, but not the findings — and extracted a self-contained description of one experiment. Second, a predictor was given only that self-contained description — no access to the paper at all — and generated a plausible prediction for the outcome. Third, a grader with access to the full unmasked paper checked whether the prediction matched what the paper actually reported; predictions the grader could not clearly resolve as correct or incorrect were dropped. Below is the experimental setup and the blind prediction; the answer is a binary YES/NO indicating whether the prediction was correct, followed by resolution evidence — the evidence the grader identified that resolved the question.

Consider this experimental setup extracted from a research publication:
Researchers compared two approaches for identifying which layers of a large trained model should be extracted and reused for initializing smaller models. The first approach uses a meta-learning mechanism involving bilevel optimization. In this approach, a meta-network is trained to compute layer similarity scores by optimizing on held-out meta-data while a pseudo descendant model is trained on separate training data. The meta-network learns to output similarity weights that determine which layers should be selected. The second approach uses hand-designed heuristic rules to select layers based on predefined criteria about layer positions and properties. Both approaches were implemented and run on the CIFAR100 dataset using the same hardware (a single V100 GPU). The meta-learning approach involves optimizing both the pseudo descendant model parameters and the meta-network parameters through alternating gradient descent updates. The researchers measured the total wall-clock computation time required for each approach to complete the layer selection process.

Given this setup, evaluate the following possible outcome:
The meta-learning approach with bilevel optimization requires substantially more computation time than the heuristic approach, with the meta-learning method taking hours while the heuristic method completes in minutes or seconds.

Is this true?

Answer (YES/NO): NO